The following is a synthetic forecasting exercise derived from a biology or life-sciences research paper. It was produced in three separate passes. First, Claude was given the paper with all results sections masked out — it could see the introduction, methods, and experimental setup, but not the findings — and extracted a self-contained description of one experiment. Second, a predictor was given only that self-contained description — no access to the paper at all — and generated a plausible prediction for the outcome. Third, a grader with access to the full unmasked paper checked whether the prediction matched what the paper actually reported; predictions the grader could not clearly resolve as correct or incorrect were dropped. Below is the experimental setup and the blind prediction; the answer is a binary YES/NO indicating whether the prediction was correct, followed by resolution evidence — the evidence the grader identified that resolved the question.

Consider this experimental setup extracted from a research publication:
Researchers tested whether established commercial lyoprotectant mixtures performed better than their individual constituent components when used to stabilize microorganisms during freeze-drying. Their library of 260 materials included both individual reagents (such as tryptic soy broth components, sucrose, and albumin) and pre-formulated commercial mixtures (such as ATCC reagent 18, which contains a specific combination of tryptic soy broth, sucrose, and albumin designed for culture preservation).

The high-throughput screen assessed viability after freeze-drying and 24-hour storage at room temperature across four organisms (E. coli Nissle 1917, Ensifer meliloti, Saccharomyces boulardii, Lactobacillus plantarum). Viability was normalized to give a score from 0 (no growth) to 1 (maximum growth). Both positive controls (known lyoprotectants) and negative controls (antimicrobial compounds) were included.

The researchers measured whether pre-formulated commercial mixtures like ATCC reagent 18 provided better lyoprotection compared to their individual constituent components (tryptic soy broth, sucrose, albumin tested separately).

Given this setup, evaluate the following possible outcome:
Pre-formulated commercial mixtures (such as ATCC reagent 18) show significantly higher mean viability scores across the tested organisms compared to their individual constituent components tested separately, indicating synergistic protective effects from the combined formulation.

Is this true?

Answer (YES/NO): YES